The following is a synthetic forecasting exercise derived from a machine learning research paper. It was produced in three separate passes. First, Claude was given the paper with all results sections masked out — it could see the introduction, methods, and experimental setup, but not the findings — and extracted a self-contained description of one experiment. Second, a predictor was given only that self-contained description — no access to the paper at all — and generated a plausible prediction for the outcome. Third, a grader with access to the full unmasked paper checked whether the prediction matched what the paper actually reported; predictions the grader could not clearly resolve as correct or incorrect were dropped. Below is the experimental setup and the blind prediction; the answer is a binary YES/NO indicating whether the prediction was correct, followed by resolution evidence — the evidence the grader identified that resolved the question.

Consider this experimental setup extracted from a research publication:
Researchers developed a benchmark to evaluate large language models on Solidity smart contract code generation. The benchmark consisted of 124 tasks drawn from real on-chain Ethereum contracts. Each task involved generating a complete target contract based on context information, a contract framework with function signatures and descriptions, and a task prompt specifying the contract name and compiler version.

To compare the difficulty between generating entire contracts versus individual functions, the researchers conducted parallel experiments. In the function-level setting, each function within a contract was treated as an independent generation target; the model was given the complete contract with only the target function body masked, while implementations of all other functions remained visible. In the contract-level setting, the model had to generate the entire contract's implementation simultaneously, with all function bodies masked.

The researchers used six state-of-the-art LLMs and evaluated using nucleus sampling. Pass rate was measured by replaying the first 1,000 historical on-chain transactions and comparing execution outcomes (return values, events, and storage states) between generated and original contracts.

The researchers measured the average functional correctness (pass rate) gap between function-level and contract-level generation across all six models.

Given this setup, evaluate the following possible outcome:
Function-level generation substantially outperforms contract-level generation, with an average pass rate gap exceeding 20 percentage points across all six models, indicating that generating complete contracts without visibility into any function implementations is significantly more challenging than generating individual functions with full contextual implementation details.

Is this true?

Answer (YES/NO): YES